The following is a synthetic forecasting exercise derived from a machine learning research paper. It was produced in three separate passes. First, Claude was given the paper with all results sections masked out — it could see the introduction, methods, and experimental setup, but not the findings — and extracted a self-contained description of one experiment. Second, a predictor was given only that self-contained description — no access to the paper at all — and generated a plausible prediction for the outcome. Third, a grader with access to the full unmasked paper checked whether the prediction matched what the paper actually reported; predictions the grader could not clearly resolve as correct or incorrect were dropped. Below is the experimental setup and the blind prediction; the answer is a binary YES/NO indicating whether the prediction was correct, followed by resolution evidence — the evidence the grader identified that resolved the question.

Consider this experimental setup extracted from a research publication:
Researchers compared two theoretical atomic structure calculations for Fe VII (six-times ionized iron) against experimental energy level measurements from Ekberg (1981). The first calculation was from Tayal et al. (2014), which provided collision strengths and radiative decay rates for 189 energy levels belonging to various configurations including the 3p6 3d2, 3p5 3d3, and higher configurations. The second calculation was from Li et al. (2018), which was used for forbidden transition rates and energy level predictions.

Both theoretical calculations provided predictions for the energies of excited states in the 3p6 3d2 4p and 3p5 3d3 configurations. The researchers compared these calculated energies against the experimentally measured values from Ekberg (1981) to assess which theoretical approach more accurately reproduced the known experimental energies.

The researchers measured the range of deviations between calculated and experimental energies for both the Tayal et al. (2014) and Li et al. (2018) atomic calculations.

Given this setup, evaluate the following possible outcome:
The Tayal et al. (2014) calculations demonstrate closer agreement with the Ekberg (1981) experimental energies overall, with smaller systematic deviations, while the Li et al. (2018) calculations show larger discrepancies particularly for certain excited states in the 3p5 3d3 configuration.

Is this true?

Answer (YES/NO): NO